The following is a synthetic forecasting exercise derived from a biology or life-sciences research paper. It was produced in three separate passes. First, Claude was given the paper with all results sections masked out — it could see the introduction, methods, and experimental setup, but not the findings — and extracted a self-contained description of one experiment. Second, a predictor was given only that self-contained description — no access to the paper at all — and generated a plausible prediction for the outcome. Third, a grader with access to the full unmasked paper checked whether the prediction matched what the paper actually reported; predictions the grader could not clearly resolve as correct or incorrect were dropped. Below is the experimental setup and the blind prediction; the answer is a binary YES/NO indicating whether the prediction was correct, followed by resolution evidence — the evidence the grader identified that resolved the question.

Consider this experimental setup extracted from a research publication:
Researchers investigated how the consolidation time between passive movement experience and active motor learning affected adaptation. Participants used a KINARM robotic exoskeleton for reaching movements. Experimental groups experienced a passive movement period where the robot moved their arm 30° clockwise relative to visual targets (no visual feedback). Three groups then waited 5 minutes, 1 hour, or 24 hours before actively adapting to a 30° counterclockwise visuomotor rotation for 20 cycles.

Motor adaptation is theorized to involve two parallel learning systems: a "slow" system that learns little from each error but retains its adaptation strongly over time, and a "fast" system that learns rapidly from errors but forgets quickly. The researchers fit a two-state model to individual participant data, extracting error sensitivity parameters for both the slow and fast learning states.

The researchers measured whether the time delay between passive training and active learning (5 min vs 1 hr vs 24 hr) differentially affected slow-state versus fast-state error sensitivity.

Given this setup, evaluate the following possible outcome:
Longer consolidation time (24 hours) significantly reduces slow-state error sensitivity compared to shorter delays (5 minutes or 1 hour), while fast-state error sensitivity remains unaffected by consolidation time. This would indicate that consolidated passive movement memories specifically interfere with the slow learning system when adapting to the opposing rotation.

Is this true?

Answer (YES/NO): NO